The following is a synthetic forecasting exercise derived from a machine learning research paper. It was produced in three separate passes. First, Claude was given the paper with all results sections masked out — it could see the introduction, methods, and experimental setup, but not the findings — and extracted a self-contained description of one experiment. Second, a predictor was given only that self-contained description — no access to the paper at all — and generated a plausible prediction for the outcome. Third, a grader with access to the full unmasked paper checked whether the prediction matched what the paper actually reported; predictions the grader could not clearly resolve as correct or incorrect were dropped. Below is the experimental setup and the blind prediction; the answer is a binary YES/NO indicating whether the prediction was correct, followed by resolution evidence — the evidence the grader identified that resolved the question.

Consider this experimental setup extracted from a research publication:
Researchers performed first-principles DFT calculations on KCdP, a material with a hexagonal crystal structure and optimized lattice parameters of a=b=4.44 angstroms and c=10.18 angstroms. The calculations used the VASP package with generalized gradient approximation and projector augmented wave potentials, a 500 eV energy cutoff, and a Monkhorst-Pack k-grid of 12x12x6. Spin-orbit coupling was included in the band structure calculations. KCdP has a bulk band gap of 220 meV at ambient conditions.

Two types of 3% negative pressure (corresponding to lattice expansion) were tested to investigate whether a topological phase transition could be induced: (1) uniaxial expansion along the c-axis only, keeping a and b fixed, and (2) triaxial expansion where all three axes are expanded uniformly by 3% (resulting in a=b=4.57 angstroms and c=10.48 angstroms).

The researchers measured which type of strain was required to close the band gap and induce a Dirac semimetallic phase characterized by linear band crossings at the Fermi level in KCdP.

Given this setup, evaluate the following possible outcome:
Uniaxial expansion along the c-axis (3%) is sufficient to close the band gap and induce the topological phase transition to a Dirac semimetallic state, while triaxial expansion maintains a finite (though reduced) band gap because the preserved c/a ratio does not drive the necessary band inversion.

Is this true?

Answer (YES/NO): NO